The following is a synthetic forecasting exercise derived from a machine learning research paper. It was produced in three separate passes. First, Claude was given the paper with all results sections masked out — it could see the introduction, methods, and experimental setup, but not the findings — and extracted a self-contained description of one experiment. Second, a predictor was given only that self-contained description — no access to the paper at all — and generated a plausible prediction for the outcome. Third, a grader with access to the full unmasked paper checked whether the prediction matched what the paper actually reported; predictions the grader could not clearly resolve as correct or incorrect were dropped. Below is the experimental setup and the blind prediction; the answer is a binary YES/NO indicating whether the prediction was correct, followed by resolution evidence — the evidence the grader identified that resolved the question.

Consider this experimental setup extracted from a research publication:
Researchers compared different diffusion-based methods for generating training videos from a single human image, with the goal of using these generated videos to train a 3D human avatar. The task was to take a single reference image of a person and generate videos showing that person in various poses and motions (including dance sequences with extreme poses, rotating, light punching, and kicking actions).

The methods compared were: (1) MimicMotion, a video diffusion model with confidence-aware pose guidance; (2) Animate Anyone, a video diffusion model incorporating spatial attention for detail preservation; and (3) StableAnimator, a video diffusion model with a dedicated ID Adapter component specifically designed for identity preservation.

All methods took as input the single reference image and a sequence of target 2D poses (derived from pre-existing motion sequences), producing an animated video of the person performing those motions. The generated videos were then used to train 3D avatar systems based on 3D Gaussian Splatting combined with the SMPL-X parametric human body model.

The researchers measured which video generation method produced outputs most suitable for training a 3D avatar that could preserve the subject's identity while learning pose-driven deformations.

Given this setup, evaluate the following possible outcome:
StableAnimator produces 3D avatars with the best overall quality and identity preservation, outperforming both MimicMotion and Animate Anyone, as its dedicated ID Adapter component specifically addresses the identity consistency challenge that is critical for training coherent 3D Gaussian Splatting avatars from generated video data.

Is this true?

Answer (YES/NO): NO